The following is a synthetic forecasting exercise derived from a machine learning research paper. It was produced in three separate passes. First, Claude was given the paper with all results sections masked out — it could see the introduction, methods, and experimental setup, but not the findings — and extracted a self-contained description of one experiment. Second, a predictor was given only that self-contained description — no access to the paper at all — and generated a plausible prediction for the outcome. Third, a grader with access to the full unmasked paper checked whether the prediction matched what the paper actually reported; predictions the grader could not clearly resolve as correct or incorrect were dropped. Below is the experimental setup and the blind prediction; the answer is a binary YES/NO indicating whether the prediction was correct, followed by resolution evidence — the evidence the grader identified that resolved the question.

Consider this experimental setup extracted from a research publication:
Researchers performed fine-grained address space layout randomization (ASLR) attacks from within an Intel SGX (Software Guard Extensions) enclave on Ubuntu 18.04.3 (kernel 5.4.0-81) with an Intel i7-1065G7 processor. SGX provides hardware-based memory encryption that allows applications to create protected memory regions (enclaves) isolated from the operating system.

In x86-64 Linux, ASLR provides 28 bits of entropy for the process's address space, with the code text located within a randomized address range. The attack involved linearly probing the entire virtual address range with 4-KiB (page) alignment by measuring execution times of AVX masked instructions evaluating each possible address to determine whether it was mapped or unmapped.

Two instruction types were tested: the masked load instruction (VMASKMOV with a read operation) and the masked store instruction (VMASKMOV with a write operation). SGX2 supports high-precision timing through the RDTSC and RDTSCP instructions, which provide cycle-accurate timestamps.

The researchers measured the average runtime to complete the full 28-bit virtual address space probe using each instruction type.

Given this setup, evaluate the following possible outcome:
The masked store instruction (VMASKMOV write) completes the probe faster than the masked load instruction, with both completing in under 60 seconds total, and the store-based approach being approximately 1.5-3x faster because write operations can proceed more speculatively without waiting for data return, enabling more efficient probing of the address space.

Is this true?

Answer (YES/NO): NO